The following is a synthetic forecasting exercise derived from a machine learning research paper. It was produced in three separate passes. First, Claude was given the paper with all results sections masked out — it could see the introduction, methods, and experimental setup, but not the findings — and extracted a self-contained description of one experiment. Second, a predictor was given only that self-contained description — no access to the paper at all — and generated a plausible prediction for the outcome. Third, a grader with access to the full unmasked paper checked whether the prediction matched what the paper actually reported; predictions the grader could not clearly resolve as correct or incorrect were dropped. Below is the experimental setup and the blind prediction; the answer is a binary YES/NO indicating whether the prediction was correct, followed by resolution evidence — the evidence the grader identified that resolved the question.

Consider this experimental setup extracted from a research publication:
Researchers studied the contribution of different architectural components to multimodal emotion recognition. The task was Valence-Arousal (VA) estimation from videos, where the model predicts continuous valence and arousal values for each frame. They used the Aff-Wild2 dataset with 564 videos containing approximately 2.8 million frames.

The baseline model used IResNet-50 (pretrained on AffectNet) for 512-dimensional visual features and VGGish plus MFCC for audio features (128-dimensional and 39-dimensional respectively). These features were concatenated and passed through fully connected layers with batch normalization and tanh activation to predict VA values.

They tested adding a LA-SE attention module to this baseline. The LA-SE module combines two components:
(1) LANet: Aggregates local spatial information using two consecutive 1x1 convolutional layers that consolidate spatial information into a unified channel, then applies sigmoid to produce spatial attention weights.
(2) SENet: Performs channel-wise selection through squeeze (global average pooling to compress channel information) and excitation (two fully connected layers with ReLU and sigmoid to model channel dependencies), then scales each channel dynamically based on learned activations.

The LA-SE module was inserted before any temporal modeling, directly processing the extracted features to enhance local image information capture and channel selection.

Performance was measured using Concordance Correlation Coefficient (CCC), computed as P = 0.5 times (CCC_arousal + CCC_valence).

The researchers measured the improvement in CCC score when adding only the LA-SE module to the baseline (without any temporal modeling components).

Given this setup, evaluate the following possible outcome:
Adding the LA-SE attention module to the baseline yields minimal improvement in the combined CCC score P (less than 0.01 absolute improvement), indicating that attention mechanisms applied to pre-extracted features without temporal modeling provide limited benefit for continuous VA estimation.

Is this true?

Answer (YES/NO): NO